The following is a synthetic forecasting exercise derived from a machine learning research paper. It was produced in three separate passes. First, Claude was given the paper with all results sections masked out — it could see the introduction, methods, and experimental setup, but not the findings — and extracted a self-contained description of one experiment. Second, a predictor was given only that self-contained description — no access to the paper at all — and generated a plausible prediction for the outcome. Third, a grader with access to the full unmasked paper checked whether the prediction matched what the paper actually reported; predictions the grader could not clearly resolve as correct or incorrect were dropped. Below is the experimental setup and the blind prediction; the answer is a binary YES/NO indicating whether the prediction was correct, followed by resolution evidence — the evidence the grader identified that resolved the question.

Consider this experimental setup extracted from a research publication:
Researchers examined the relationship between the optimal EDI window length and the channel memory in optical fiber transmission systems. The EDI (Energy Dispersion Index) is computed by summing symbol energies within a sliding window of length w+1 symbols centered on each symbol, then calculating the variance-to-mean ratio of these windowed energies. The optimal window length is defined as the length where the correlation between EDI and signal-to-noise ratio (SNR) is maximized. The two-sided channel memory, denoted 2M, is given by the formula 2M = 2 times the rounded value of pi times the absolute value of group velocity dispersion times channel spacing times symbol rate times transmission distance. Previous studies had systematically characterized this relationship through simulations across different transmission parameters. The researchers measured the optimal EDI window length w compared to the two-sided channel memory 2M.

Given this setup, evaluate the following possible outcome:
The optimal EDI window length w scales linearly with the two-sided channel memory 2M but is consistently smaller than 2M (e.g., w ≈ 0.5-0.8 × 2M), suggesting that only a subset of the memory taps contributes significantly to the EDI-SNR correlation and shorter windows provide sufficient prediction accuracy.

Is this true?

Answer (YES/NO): NO